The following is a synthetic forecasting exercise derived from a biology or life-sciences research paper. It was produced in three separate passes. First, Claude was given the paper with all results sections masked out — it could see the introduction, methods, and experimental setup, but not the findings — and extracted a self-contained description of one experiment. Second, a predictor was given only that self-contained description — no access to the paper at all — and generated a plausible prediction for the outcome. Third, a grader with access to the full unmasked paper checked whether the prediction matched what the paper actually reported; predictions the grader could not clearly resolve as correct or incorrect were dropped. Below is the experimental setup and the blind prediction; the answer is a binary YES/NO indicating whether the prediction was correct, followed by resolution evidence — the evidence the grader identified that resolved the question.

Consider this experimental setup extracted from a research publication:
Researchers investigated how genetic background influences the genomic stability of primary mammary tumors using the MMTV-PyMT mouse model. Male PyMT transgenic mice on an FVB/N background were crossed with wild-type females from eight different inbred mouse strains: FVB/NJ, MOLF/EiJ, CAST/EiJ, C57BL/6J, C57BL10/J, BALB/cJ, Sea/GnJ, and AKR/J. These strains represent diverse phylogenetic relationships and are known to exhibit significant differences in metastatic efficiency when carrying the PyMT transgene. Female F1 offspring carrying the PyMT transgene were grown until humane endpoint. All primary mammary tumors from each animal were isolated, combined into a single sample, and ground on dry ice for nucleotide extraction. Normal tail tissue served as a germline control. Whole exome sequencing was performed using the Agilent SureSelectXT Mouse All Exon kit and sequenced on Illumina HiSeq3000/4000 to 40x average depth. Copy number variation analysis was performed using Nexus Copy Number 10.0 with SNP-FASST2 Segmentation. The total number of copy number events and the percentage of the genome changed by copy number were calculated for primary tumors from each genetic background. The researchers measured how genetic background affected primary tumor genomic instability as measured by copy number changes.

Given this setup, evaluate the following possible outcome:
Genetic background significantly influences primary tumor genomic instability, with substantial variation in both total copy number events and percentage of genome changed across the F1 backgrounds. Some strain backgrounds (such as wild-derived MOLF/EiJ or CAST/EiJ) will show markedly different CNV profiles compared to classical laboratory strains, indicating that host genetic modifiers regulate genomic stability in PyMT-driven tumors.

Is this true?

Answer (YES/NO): NO